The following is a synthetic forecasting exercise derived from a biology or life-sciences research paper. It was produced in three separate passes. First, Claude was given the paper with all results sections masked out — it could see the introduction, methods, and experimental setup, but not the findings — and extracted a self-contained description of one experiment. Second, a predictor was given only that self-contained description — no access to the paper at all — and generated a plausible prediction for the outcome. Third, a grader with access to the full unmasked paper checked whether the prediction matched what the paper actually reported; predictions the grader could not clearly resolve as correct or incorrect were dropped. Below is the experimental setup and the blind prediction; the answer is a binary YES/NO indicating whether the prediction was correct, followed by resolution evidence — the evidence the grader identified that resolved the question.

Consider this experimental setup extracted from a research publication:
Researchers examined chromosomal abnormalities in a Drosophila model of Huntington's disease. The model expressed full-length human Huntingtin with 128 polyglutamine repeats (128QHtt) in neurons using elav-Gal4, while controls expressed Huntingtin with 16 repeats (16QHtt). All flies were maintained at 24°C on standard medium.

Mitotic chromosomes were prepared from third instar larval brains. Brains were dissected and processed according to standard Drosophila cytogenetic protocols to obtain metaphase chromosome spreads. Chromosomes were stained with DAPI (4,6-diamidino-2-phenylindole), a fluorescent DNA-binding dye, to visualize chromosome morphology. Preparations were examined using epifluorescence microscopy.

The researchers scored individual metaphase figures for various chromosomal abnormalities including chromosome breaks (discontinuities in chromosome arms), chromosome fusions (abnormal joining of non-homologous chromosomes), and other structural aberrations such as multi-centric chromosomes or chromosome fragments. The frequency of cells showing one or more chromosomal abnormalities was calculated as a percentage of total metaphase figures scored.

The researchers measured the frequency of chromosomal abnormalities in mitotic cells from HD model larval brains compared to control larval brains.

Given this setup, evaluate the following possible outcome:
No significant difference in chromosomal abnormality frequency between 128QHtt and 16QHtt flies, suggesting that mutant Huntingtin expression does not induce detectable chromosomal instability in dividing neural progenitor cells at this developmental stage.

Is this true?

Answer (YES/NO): NO